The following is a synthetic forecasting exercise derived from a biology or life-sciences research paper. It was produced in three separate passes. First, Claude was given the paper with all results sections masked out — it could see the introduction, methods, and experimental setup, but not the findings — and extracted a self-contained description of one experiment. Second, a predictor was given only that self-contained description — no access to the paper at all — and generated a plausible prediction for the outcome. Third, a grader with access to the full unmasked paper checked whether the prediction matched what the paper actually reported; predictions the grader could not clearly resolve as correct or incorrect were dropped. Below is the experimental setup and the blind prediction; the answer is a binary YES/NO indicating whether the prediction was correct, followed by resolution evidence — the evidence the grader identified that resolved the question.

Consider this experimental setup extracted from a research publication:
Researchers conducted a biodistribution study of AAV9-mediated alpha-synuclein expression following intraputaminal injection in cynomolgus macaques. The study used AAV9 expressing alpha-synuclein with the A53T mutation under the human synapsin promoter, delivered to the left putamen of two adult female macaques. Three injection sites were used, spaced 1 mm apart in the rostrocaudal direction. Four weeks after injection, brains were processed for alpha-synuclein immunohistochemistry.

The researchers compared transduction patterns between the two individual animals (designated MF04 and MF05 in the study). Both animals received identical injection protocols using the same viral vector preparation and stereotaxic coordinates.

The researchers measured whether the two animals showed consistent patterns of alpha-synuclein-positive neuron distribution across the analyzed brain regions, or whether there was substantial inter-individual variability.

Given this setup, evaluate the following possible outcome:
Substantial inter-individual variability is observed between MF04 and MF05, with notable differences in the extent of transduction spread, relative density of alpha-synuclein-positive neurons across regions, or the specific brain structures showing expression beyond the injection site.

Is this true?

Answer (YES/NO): NO